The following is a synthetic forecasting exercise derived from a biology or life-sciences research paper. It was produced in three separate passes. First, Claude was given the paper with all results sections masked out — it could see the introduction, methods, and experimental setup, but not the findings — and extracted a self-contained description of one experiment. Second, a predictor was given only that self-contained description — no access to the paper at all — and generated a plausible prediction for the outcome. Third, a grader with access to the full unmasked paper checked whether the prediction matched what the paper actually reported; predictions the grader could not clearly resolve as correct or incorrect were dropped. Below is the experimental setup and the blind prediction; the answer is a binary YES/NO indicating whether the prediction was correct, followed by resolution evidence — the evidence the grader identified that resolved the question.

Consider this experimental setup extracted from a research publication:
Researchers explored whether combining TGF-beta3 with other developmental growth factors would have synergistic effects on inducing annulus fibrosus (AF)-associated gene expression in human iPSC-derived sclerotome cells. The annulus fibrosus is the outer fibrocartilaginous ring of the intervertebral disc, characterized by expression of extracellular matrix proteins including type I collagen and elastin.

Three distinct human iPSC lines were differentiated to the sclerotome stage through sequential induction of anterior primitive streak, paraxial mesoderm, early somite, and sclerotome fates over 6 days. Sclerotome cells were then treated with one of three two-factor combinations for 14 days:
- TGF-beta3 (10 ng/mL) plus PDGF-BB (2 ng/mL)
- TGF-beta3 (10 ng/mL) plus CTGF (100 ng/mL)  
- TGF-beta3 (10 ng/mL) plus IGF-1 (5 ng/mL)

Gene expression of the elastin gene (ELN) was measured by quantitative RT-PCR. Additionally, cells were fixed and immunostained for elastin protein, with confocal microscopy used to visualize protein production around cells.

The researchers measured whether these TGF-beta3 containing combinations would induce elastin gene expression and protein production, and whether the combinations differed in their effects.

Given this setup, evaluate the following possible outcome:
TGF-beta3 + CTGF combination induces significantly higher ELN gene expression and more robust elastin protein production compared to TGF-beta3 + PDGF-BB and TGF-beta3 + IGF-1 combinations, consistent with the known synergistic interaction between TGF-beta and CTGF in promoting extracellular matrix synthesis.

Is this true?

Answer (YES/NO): NO